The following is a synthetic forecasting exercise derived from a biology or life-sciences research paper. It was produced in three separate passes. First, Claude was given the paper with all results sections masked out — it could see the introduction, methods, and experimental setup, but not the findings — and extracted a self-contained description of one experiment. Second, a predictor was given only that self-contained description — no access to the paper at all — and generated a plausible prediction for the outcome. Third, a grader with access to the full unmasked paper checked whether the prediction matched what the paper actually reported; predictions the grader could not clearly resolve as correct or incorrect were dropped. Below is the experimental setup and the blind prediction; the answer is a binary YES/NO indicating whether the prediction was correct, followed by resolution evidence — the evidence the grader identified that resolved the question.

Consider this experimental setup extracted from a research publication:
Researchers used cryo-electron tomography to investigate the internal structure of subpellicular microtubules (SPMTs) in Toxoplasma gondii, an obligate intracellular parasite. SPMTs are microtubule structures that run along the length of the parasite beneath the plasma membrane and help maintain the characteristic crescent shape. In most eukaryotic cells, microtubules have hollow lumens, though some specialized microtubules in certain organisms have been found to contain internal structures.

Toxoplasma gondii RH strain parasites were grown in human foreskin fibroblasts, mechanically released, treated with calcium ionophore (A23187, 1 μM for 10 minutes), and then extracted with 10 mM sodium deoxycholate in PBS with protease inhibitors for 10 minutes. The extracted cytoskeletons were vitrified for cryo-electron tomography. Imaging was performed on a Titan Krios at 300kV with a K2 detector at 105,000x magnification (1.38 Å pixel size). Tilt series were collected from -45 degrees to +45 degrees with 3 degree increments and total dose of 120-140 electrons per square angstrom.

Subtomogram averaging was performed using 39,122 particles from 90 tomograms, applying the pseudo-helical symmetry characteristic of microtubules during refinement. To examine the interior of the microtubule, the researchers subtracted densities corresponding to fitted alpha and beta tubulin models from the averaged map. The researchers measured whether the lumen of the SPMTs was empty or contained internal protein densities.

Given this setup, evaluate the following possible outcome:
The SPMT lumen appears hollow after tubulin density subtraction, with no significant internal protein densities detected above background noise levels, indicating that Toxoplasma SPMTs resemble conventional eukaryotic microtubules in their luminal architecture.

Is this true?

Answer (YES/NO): NO